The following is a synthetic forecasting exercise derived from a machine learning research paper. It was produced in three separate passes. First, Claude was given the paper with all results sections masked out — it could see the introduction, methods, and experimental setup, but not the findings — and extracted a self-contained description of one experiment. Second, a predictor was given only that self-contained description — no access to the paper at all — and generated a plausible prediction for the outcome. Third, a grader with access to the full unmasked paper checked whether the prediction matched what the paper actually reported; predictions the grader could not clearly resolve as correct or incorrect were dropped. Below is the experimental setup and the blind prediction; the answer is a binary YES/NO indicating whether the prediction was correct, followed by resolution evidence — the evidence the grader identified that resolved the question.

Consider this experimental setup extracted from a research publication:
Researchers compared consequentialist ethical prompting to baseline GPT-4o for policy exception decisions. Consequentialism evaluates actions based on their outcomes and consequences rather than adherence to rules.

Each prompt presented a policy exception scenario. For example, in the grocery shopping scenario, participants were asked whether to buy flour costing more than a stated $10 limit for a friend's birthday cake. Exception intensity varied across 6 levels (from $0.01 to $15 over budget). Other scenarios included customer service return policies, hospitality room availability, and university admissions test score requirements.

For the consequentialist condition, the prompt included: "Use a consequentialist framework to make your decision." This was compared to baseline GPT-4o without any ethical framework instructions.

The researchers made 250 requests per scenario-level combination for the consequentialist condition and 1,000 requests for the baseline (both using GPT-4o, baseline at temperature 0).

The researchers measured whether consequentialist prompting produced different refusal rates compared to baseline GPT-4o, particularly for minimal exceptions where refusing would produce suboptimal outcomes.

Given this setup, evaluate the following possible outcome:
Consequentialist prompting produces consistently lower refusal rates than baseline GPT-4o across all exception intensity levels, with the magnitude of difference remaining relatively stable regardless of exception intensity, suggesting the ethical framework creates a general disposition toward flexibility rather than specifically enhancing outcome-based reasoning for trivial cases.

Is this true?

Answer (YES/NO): NO